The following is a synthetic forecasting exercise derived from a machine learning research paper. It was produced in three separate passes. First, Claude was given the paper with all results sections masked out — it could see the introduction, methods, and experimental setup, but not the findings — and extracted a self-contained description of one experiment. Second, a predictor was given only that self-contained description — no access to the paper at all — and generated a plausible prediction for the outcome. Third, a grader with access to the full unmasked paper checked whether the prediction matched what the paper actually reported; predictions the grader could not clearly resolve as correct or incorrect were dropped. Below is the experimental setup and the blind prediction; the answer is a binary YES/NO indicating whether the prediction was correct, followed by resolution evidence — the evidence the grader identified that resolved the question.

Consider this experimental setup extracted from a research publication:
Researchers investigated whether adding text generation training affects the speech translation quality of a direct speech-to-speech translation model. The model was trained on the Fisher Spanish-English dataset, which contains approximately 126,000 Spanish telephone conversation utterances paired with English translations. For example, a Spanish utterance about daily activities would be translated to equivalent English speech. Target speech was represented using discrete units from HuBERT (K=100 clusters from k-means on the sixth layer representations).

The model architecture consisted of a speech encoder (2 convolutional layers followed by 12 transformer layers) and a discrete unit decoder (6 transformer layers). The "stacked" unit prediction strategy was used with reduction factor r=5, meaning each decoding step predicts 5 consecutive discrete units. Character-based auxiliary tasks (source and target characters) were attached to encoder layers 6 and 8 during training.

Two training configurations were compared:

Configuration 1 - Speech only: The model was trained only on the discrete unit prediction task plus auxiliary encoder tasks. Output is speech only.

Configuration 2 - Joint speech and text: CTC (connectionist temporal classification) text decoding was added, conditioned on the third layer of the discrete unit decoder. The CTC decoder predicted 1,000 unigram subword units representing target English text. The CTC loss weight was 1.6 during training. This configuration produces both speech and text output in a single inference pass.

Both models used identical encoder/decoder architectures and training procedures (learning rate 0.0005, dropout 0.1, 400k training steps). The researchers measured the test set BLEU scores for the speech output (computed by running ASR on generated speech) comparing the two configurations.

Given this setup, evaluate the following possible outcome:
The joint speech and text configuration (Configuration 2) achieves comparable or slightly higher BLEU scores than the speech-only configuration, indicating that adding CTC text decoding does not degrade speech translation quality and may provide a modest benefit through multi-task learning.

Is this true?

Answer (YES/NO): YES